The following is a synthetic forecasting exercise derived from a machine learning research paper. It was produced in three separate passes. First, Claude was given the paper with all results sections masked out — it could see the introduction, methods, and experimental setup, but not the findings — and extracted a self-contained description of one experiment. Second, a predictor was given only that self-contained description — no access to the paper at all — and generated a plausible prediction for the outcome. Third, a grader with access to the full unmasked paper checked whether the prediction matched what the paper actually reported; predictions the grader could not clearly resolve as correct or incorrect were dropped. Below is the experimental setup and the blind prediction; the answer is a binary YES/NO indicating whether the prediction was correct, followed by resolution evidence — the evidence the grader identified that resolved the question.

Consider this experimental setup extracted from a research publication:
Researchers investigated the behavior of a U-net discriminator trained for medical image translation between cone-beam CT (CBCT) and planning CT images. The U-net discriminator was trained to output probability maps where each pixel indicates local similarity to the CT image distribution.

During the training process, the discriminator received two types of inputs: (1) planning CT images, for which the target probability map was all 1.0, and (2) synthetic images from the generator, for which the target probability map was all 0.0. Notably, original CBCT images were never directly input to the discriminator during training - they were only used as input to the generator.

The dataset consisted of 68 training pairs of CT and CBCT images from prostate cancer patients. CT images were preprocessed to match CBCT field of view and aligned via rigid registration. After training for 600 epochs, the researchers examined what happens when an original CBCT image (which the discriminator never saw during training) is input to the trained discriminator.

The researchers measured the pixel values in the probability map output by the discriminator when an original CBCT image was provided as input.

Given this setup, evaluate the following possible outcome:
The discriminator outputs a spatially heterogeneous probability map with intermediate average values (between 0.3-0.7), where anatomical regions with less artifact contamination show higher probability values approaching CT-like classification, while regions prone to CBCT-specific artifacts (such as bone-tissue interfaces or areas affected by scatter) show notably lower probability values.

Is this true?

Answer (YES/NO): NO